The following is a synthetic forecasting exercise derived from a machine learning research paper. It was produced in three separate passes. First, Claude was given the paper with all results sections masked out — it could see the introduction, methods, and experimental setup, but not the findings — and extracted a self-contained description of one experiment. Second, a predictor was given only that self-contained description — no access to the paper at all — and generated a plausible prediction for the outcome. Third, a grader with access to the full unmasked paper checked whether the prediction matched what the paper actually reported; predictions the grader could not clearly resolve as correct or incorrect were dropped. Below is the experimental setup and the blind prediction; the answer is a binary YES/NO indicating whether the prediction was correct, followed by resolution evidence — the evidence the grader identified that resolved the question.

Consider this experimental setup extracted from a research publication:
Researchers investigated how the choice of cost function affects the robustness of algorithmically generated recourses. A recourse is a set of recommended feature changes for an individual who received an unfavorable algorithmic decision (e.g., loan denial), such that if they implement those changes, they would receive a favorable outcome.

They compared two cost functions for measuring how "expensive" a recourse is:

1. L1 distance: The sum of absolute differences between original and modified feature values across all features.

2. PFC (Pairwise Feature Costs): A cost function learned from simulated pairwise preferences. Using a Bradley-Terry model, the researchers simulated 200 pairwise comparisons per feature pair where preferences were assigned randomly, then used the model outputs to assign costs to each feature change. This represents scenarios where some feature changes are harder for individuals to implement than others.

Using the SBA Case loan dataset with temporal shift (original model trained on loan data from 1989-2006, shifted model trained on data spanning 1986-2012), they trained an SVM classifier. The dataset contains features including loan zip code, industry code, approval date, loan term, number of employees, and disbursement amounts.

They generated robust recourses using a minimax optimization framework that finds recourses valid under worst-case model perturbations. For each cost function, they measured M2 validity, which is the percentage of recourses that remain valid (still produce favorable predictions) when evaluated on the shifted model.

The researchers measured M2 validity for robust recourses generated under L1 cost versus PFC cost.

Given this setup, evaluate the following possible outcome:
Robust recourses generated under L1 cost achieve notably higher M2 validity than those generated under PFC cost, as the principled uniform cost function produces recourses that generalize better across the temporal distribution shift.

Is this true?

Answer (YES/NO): NO